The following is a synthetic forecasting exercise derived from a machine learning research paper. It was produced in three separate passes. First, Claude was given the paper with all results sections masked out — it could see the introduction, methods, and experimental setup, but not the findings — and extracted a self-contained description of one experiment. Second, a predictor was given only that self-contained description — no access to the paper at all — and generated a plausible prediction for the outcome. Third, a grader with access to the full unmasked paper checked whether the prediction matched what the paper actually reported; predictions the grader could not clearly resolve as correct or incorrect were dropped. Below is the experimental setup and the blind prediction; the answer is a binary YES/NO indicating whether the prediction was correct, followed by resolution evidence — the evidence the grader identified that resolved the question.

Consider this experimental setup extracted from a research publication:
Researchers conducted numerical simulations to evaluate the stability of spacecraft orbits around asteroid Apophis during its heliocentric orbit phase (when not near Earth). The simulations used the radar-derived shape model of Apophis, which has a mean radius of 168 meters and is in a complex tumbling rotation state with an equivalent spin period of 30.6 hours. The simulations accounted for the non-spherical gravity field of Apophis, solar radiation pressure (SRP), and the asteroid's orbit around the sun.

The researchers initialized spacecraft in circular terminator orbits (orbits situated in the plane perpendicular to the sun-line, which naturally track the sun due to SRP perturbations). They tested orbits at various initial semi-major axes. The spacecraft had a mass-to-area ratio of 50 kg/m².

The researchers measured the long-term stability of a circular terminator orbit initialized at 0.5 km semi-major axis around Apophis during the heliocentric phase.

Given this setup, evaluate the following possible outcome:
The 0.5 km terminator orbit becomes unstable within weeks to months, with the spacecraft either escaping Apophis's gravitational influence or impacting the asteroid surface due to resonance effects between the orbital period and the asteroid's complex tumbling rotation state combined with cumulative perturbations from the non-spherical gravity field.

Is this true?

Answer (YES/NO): YES